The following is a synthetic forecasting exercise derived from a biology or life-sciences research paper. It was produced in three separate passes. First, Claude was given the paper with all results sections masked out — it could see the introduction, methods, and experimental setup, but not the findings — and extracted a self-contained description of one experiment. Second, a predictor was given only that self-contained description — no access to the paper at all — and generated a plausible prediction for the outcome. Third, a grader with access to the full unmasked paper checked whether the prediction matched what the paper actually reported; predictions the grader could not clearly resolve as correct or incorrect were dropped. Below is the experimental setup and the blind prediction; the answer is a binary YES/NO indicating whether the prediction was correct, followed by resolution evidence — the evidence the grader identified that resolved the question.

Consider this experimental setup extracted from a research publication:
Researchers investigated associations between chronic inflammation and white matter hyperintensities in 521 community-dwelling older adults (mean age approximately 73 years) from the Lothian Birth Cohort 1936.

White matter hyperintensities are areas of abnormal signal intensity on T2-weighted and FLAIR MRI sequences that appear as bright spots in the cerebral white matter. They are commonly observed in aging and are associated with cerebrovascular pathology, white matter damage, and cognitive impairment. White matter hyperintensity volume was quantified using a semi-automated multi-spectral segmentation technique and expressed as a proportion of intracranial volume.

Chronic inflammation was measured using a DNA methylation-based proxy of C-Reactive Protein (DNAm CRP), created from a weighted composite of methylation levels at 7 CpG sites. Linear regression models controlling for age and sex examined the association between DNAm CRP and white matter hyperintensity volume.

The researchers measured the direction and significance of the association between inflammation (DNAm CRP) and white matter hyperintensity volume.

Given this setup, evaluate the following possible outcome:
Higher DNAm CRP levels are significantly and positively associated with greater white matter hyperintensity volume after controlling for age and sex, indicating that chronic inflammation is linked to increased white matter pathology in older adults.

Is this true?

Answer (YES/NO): YES